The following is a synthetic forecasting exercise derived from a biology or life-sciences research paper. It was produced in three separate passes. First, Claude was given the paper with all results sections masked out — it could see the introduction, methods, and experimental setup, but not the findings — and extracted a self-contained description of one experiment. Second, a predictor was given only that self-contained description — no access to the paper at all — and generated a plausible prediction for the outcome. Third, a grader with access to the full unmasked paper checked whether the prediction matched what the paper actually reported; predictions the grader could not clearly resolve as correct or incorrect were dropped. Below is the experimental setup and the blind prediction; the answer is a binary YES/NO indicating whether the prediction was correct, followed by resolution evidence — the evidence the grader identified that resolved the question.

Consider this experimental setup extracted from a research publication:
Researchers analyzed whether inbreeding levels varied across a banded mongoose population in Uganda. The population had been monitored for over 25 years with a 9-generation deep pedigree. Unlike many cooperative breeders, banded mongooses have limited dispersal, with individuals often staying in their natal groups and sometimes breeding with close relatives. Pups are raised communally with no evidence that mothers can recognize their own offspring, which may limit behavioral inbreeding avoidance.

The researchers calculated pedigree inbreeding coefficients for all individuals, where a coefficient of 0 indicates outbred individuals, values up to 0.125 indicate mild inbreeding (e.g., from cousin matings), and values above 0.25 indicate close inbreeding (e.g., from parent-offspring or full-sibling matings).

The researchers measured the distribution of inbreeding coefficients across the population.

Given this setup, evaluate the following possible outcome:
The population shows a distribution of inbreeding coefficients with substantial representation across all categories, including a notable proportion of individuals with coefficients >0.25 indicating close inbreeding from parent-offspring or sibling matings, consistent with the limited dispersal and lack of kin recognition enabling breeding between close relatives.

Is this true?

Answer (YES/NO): NO